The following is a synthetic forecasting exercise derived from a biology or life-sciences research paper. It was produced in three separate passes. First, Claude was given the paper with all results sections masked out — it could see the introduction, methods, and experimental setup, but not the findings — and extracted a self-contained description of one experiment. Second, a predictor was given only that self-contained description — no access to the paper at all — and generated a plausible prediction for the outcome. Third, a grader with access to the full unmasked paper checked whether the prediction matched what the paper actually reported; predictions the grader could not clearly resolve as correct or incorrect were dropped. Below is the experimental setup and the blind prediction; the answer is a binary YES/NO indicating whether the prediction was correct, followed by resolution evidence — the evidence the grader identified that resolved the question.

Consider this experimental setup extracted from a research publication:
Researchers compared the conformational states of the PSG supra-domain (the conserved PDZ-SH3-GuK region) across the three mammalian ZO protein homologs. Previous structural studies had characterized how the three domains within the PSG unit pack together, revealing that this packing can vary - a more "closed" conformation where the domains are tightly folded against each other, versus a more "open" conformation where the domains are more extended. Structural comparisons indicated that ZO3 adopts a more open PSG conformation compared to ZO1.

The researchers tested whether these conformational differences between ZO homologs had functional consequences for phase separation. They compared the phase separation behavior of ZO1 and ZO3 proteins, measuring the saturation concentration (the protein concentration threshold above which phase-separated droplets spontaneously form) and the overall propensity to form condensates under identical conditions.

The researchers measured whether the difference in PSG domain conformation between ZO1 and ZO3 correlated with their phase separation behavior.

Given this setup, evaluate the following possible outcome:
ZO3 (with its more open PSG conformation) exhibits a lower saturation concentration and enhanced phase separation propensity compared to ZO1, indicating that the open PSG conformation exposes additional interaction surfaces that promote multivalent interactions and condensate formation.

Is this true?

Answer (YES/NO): YES